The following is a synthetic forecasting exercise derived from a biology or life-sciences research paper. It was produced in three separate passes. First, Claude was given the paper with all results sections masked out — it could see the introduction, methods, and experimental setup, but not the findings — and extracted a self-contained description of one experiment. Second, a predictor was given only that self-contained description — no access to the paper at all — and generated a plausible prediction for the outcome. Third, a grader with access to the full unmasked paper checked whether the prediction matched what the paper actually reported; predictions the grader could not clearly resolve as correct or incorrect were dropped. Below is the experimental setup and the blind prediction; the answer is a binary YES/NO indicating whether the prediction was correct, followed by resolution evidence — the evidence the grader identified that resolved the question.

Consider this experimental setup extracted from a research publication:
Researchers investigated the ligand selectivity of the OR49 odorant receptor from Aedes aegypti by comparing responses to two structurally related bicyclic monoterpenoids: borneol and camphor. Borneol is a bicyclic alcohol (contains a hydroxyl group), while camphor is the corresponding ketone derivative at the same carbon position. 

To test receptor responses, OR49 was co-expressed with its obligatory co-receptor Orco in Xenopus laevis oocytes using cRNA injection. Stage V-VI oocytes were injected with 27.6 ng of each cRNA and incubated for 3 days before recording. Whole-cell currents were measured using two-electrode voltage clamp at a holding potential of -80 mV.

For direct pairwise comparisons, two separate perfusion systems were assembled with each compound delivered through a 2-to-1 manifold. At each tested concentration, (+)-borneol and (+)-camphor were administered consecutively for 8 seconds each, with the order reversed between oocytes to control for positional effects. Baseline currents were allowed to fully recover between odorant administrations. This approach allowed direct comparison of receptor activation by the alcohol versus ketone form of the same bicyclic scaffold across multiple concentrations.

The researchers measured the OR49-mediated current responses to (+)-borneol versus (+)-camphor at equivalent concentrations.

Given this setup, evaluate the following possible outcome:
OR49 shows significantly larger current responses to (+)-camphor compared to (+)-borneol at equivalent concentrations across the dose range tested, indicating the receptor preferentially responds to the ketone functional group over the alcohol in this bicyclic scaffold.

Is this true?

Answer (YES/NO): NO